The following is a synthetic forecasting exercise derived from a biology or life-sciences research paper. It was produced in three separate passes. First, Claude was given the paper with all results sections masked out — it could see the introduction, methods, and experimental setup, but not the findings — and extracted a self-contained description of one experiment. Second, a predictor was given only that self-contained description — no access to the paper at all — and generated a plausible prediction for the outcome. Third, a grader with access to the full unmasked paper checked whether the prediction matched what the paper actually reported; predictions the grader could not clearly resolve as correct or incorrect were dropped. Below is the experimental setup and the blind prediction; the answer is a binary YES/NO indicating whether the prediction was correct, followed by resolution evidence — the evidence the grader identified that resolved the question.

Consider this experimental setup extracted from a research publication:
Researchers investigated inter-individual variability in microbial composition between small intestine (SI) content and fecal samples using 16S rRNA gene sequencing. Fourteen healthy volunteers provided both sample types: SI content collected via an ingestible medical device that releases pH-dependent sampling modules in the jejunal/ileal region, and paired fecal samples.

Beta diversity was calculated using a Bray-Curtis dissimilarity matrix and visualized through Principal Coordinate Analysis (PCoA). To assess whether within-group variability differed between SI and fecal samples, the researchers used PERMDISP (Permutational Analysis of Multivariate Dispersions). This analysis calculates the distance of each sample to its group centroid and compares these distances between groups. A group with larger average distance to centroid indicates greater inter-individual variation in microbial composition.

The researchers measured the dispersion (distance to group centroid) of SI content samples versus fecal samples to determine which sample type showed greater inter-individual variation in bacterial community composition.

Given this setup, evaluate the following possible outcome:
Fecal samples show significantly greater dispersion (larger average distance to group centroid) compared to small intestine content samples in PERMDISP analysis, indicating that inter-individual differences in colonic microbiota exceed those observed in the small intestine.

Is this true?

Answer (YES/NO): NO